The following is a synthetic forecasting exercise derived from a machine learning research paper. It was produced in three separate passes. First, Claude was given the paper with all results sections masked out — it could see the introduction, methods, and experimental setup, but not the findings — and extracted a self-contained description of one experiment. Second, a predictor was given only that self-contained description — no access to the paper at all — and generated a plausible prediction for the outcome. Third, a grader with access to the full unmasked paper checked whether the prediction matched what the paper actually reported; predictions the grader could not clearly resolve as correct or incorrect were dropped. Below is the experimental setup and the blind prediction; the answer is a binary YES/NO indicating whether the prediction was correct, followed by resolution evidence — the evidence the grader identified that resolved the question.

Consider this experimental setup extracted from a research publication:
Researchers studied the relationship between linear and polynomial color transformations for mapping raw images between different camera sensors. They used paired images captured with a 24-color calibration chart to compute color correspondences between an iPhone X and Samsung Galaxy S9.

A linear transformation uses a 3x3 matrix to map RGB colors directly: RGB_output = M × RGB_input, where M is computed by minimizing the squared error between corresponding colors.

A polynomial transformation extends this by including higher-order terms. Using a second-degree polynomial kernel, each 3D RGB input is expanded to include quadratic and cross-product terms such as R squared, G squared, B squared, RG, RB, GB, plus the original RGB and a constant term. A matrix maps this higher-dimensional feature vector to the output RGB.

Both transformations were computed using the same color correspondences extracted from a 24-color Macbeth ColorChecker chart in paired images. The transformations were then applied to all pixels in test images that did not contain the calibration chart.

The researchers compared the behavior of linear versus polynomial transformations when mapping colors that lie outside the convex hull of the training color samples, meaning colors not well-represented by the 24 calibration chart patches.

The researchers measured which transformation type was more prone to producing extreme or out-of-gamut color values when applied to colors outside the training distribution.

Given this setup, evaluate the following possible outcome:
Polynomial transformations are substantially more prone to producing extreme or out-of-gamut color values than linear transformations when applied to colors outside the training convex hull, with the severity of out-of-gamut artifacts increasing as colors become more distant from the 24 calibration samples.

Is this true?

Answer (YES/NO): YES